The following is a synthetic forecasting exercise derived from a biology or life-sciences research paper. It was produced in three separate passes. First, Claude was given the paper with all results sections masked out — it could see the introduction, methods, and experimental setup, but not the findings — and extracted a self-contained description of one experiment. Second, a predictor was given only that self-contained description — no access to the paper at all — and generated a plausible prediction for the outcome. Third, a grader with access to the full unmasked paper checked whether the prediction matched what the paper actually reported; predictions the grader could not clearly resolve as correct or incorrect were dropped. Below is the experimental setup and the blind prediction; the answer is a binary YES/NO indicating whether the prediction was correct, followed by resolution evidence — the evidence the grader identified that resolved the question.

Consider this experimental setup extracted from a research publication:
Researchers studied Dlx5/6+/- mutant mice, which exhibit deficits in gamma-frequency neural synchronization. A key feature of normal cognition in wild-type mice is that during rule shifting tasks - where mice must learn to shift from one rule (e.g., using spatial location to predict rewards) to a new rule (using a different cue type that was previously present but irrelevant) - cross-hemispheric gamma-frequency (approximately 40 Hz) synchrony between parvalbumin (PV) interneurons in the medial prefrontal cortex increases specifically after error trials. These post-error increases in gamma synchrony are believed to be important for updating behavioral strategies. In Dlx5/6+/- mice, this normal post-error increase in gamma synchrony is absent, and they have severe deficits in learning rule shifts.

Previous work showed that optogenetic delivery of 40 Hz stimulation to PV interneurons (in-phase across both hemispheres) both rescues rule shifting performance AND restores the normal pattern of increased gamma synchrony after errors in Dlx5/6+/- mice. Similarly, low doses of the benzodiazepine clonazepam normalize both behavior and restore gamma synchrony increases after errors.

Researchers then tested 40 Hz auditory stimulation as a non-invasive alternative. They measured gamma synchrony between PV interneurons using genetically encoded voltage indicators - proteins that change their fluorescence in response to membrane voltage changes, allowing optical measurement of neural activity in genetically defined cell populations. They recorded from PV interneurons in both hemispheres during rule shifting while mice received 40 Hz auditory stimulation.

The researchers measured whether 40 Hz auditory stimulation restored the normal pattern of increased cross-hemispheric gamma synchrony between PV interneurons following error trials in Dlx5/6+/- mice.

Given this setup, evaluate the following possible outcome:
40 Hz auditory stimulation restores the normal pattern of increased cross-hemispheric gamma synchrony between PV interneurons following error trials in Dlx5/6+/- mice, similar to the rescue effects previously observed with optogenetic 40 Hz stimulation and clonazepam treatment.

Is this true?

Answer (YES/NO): NO